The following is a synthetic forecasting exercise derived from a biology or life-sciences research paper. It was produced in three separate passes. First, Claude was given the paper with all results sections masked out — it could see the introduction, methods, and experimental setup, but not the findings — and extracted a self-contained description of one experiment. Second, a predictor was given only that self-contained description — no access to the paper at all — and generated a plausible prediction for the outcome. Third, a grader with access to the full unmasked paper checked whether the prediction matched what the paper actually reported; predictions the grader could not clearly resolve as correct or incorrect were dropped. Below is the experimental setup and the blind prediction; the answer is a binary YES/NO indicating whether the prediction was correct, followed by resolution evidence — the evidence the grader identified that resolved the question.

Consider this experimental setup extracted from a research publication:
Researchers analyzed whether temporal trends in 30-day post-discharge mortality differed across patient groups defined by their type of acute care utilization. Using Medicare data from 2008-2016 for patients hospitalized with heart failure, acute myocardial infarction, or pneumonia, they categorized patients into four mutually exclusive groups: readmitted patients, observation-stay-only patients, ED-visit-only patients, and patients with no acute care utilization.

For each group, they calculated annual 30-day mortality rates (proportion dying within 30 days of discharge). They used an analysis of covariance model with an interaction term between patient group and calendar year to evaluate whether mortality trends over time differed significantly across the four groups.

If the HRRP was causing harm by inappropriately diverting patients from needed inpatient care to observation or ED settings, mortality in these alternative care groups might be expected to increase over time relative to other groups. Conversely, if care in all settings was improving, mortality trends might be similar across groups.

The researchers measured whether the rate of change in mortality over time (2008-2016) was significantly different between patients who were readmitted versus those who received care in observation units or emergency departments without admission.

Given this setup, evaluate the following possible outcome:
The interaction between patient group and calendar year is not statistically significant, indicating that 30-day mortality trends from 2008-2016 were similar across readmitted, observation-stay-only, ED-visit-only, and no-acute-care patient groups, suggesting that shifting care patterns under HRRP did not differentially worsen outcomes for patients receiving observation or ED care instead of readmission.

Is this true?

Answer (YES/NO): NO